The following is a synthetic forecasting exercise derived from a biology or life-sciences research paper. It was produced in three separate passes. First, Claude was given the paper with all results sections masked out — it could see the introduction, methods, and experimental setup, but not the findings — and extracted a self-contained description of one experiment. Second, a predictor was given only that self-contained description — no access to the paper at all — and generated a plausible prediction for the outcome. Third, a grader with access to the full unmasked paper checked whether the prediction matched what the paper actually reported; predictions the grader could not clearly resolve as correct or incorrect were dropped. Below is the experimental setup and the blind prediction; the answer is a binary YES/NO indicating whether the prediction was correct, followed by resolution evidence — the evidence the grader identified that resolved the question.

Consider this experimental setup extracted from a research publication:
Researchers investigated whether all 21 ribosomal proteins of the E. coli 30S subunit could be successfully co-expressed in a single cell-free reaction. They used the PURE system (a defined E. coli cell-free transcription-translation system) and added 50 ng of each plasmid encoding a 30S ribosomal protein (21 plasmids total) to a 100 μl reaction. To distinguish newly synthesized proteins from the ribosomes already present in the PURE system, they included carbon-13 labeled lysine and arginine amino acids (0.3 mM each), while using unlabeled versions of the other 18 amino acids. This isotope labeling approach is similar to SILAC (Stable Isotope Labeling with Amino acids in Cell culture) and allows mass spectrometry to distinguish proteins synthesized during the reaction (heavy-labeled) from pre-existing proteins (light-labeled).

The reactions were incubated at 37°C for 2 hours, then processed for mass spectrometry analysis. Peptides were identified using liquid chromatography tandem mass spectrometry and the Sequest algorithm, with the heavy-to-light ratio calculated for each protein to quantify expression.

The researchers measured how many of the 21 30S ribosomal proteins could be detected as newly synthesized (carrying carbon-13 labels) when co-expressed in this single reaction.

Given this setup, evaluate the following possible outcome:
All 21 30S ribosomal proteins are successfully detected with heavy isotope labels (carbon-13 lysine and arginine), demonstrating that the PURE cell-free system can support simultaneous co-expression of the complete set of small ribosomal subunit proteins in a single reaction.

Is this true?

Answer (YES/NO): NO